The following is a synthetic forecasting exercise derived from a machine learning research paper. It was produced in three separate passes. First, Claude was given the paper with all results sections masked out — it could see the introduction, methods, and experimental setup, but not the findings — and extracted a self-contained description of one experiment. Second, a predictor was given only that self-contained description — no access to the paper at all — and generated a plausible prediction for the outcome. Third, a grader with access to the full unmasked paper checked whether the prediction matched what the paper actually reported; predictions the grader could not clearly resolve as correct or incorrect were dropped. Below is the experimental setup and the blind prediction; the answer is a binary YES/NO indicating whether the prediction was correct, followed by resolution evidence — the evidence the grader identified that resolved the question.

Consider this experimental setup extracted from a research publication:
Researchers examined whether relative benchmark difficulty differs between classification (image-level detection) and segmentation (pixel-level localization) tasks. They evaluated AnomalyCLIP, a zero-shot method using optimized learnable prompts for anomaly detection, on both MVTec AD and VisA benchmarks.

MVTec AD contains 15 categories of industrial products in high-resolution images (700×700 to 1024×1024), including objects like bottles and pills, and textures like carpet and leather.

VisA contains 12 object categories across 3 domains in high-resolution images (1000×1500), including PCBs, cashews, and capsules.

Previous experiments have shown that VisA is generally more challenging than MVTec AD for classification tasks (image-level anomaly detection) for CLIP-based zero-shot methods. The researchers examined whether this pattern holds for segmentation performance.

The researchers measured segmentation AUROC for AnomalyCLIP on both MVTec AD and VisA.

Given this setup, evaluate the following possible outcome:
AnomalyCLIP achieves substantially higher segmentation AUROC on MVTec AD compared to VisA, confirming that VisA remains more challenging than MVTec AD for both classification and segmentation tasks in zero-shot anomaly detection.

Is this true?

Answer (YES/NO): NO